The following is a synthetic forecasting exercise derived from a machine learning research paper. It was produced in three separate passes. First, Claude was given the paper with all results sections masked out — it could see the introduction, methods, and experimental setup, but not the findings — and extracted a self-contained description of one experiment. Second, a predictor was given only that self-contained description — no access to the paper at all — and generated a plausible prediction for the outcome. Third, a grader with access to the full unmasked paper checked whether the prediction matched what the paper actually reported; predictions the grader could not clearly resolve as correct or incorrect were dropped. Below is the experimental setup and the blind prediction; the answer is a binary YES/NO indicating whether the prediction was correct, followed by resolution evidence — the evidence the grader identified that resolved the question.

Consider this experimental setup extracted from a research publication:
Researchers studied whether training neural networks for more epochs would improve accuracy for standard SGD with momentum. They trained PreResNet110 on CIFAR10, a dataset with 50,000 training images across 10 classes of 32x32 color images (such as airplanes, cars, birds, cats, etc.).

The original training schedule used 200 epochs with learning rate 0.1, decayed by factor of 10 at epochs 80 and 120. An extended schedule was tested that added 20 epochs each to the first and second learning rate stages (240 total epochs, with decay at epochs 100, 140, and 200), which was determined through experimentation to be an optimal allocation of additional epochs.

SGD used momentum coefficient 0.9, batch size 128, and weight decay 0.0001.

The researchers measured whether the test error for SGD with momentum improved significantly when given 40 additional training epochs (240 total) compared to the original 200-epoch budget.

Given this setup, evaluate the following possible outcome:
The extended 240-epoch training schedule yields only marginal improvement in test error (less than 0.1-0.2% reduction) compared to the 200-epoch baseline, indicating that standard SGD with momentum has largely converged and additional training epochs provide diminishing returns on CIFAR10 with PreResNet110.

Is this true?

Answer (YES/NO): YES